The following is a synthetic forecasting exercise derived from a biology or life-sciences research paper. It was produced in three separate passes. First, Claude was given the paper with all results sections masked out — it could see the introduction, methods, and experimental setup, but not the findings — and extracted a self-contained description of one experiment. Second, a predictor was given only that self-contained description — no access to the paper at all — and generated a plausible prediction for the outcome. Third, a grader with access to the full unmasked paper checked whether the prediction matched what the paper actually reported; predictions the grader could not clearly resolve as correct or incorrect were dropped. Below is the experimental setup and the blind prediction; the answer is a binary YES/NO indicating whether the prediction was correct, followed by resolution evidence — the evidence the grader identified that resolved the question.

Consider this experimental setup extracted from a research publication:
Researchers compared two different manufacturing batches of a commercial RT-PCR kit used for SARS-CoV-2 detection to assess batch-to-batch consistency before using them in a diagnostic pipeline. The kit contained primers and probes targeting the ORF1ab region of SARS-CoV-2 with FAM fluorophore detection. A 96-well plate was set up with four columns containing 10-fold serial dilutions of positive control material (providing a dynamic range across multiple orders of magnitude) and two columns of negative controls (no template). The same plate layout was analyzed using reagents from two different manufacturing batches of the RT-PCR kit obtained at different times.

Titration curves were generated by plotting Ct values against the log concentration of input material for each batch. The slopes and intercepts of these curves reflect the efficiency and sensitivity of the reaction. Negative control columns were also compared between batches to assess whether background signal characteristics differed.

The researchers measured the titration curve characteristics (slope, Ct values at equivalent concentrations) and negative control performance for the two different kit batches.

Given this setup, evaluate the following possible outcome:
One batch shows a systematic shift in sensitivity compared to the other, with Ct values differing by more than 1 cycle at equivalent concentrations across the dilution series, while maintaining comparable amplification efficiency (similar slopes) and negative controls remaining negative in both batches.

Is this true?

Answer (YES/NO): NO